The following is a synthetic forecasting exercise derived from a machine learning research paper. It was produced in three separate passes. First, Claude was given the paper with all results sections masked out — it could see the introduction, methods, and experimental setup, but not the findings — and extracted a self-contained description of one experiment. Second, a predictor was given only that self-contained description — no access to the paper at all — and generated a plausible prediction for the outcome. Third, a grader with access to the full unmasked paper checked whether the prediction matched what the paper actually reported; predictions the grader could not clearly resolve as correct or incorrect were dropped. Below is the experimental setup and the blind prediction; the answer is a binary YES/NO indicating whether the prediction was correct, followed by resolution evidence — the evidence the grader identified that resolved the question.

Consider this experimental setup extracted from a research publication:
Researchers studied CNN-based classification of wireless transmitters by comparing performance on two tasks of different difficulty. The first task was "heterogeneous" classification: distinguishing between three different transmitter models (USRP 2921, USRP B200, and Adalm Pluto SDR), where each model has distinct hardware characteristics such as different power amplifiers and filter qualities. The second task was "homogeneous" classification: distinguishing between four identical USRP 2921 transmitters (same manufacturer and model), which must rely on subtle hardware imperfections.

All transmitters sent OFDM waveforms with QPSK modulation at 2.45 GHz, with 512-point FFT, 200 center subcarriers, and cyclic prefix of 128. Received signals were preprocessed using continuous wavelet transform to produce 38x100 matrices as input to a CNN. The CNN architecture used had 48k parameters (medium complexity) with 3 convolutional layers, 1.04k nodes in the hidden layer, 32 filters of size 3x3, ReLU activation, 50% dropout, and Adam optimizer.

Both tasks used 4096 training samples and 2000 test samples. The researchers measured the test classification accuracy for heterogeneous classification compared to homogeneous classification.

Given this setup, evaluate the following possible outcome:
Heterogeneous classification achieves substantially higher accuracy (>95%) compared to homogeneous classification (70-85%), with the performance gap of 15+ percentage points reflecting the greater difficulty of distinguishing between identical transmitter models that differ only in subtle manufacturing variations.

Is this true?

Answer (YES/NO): NO